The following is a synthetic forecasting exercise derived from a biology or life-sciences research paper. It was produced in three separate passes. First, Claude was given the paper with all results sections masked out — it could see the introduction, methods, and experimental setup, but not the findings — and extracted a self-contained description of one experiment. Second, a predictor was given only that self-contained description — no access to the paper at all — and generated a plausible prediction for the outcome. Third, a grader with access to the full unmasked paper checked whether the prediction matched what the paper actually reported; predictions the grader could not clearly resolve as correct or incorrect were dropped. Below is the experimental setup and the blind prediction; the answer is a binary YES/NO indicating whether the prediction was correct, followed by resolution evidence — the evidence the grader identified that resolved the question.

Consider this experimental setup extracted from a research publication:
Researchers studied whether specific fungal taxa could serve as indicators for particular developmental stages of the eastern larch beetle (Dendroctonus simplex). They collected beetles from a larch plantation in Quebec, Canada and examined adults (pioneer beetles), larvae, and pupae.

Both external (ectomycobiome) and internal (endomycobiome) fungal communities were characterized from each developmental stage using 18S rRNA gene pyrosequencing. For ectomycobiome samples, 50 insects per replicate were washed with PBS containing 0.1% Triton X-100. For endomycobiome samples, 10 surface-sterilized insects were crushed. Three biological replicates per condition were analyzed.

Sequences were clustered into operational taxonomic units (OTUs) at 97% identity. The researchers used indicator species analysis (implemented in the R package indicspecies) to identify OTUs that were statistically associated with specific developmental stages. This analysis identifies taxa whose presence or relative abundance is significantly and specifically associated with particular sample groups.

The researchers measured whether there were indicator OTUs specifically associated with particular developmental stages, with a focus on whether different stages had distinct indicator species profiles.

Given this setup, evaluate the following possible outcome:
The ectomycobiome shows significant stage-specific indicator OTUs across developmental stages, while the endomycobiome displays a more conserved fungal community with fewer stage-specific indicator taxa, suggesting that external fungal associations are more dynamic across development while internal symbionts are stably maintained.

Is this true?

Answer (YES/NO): NO